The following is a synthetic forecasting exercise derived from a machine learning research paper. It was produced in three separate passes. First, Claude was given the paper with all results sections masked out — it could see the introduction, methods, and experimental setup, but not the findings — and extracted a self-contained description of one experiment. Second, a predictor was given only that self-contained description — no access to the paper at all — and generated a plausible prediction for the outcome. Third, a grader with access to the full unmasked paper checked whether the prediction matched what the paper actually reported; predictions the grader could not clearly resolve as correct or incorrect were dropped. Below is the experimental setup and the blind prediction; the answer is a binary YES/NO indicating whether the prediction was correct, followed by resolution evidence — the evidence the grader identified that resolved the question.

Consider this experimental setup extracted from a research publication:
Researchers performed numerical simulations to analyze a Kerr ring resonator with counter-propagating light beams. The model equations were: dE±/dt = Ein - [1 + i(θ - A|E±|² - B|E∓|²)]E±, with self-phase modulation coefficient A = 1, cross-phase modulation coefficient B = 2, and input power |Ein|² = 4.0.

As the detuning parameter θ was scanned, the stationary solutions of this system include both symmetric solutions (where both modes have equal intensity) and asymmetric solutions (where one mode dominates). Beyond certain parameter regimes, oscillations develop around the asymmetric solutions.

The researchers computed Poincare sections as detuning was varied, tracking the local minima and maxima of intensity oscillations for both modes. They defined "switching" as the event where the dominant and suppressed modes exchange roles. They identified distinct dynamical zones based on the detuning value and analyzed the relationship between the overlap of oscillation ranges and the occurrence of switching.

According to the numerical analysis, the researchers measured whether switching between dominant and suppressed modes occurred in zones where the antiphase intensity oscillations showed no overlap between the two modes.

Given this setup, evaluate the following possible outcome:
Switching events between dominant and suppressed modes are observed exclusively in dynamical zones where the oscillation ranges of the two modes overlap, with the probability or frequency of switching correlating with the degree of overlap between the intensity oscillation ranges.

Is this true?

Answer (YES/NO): NO